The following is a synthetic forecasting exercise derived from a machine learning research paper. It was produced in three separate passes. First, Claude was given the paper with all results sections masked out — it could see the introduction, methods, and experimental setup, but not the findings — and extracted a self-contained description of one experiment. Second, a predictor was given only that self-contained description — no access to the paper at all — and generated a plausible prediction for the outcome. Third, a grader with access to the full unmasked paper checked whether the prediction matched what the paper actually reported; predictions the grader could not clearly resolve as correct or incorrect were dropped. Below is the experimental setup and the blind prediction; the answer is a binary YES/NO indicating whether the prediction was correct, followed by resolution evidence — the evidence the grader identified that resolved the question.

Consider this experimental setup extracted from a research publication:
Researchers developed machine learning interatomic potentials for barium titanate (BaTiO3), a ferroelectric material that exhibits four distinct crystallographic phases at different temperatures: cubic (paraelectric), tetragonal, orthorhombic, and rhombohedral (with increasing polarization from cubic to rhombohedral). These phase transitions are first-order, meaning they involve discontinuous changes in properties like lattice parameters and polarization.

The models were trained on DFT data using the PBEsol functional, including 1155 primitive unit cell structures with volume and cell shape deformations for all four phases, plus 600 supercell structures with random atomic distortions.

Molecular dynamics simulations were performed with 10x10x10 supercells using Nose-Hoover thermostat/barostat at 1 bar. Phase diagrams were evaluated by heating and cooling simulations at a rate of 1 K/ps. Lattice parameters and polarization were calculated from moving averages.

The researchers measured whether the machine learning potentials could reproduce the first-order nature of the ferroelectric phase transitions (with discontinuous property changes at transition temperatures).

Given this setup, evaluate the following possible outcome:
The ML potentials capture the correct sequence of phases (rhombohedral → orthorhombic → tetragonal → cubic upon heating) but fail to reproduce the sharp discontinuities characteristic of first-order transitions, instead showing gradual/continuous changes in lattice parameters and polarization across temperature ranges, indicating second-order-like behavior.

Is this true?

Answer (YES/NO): NO